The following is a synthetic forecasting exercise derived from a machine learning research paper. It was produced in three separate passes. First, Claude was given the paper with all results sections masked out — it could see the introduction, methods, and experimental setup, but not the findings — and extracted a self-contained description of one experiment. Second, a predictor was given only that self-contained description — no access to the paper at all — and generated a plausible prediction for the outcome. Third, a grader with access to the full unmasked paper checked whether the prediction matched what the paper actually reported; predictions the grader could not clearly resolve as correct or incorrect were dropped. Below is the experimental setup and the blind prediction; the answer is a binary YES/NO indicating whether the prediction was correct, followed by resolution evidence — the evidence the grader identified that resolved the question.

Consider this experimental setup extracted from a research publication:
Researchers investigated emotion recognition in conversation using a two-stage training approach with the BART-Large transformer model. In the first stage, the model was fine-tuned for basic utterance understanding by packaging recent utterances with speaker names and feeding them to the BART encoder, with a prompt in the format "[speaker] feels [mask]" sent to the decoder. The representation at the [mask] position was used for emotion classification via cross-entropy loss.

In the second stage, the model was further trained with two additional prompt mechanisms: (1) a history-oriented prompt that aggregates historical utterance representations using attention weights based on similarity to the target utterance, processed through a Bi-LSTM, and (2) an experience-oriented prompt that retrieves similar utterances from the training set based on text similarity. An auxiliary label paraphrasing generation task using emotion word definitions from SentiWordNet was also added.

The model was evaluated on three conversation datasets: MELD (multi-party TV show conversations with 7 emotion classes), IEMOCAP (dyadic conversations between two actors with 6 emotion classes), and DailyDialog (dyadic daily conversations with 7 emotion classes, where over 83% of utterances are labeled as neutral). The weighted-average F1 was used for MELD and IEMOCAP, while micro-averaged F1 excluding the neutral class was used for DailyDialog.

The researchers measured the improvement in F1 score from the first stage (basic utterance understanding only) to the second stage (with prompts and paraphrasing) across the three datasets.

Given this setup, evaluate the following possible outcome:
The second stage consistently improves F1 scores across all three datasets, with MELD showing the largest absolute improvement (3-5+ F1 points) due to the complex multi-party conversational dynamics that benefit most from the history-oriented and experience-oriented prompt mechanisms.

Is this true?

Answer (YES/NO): NO